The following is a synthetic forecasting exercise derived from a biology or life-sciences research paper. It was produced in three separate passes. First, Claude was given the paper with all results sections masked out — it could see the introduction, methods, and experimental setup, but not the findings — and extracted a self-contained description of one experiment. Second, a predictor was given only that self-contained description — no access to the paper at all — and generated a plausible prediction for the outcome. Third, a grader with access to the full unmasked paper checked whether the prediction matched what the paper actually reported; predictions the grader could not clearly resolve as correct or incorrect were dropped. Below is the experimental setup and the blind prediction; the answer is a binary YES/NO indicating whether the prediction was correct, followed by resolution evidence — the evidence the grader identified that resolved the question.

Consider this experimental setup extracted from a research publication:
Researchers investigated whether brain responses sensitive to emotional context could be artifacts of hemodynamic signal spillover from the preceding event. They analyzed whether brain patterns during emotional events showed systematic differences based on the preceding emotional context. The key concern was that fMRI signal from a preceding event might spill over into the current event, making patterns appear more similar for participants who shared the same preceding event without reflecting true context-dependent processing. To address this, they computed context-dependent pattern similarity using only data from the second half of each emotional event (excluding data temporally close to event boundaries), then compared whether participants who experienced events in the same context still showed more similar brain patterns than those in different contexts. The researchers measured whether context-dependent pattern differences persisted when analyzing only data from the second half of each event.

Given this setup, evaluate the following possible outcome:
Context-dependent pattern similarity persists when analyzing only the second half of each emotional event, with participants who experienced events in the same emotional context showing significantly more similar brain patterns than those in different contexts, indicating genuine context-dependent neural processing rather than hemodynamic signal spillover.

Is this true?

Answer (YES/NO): YES